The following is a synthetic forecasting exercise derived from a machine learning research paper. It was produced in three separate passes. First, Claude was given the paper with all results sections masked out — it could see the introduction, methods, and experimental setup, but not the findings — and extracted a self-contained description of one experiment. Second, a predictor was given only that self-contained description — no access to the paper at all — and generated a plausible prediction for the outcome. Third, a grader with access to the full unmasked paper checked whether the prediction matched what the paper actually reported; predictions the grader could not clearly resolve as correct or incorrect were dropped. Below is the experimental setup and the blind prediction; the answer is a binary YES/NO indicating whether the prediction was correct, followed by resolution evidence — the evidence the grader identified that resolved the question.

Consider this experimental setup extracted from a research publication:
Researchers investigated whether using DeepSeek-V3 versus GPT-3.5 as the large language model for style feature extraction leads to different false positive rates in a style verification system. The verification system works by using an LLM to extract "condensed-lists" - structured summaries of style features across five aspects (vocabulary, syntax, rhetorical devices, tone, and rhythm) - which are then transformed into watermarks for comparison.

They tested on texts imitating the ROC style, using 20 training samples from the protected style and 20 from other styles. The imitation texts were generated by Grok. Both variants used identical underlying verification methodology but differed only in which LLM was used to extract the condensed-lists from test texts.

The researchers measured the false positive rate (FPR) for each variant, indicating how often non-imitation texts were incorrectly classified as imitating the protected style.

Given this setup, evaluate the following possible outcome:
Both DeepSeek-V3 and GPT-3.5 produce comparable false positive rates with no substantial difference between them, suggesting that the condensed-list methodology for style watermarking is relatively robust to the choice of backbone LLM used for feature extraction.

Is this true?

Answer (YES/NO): NO